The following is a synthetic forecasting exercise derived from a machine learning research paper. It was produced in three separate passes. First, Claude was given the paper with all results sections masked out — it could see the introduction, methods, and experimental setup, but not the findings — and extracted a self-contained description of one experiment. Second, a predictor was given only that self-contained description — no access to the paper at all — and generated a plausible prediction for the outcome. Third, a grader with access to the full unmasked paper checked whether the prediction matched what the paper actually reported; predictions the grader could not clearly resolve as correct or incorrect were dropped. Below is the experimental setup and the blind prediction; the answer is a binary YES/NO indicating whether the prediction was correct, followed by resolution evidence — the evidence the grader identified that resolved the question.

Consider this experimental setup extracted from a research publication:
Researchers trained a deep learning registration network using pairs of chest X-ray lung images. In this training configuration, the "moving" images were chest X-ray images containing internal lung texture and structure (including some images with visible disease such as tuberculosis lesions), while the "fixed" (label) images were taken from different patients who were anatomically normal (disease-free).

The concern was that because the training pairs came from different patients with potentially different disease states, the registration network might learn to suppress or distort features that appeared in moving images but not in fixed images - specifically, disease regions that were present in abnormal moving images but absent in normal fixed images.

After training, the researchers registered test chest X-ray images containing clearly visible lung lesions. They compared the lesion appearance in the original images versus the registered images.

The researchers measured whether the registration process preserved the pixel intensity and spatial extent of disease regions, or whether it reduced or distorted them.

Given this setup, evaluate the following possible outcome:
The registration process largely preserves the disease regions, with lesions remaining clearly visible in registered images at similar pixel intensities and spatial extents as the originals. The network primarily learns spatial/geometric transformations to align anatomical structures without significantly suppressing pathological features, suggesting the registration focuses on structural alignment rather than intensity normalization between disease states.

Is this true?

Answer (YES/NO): NO